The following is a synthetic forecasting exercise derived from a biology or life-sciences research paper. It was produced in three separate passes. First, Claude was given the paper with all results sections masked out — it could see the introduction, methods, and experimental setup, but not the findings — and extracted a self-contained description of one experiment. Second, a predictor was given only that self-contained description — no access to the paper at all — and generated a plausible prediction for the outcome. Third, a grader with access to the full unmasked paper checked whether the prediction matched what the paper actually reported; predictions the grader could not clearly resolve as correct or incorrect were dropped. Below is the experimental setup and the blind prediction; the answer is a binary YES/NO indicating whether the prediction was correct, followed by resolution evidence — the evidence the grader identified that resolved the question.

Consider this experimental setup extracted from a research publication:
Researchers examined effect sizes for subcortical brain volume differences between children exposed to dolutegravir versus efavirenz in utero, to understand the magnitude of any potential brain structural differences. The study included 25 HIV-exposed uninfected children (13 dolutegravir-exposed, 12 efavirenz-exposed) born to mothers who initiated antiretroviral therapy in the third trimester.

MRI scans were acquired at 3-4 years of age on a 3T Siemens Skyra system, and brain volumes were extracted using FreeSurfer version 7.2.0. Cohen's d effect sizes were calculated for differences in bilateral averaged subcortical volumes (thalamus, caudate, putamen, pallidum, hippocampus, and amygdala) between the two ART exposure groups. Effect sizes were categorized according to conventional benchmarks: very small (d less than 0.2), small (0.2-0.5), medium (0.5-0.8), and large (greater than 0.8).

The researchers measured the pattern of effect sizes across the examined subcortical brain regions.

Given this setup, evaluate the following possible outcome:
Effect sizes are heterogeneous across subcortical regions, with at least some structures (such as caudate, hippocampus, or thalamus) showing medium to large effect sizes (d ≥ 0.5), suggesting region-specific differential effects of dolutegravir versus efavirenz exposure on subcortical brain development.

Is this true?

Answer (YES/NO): NO